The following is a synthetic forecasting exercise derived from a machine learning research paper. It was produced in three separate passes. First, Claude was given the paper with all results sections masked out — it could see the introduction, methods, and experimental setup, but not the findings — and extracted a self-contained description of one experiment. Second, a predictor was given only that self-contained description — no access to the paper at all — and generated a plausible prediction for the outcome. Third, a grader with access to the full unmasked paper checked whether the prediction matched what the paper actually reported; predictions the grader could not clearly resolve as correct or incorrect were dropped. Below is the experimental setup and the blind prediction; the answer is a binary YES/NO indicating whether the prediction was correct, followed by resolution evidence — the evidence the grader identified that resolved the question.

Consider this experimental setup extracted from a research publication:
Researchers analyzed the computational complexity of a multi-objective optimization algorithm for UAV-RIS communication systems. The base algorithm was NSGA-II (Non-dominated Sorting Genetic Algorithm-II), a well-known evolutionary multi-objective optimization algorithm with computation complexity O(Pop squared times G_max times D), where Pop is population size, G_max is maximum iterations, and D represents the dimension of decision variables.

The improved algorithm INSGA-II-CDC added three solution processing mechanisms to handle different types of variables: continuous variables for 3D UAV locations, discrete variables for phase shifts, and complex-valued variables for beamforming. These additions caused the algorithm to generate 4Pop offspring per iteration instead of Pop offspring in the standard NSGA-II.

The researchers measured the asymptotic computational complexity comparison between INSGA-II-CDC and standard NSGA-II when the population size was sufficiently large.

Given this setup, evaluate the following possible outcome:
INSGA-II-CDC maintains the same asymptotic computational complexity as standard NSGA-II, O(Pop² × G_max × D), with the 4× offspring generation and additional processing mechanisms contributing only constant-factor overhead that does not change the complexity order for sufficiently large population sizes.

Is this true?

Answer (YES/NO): YES